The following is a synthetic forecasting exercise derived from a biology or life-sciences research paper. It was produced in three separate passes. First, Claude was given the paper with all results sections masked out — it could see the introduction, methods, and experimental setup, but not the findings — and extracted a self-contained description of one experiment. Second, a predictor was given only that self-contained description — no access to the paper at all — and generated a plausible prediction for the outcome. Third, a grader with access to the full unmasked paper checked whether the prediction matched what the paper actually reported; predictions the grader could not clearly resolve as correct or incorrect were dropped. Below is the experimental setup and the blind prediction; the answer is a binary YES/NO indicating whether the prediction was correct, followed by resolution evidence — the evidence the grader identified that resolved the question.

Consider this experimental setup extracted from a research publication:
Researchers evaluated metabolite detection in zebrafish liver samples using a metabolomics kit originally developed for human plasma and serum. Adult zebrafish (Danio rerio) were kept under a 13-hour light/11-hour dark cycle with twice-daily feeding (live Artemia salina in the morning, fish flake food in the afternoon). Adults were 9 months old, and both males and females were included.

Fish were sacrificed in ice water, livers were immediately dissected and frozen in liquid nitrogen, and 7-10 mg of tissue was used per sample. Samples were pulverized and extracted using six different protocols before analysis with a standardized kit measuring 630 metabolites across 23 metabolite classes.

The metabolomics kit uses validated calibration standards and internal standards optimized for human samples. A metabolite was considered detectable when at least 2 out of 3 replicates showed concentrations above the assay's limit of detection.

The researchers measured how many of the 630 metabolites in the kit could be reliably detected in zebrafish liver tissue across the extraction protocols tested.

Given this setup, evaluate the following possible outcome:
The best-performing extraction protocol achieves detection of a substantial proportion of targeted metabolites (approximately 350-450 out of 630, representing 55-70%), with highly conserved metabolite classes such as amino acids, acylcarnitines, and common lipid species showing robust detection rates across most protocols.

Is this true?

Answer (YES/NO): YES